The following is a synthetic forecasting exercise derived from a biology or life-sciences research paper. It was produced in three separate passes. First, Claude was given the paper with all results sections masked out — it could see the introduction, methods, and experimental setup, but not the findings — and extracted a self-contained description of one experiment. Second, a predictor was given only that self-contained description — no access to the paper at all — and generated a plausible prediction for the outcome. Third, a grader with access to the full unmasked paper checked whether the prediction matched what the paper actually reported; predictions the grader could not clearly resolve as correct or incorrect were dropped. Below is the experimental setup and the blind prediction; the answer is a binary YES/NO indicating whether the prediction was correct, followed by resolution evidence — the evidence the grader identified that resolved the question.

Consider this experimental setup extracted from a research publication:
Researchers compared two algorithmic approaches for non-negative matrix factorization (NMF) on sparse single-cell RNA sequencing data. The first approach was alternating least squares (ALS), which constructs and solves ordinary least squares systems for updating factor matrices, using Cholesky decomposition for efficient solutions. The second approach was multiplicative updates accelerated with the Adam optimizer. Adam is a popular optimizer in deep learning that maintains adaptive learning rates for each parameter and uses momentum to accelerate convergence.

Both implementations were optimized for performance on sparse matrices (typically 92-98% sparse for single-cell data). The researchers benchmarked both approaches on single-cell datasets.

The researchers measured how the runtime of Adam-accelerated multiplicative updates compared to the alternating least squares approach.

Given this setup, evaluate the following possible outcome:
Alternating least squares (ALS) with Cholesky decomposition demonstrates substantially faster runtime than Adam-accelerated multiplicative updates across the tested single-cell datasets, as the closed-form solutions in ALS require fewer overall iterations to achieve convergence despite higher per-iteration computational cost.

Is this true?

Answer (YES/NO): NO